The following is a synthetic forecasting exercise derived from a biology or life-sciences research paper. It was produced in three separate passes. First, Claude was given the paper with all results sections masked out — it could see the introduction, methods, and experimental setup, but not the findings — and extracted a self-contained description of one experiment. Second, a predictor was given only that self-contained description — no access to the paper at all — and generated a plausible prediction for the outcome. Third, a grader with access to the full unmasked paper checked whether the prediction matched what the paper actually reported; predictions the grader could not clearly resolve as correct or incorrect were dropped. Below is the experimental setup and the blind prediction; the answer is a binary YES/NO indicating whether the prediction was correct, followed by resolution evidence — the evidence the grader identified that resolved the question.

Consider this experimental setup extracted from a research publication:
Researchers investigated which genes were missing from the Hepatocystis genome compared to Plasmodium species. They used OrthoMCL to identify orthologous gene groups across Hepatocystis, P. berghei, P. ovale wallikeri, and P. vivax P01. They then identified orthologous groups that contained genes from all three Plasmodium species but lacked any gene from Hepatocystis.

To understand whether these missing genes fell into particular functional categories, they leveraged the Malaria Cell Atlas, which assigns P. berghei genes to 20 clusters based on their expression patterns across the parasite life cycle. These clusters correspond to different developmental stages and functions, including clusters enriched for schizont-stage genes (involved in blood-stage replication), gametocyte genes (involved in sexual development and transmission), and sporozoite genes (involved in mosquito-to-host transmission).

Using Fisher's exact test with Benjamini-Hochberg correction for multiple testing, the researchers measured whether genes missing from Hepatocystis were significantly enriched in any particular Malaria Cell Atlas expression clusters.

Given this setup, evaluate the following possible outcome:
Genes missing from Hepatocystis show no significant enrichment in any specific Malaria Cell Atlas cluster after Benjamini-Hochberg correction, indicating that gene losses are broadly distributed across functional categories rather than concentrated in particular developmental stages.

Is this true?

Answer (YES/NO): NO